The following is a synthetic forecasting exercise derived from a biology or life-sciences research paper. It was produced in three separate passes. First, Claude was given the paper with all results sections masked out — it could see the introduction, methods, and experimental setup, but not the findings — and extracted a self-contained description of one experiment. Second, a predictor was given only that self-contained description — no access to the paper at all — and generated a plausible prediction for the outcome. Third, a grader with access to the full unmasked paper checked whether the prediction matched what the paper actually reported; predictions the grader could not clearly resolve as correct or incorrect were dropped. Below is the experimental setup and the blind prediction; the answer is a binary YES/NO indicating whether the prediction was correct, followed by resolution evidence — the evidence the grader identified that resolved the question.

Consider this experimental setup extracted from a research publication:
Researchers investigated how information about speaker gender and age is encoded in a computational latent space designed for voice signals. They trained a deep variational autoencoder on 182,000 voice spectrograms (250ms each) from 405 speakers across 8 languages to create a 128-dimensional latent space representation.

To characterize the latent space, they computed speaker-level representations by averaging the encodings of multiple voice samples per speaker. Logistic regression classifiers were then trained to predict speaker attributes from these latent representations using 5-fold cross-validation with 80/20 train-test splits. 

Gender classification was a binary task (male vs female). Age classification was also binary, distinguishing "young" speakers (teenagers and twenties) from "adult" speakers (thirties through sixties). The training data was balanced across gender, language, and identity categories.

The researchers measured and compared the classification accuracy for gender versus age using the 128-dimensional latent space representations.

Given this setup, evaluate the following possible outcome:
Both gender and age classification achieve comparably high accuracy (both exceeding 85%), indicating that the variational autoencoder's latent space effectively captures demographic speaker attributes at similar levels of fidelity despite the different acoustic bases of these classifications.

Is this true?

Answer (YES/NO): NO